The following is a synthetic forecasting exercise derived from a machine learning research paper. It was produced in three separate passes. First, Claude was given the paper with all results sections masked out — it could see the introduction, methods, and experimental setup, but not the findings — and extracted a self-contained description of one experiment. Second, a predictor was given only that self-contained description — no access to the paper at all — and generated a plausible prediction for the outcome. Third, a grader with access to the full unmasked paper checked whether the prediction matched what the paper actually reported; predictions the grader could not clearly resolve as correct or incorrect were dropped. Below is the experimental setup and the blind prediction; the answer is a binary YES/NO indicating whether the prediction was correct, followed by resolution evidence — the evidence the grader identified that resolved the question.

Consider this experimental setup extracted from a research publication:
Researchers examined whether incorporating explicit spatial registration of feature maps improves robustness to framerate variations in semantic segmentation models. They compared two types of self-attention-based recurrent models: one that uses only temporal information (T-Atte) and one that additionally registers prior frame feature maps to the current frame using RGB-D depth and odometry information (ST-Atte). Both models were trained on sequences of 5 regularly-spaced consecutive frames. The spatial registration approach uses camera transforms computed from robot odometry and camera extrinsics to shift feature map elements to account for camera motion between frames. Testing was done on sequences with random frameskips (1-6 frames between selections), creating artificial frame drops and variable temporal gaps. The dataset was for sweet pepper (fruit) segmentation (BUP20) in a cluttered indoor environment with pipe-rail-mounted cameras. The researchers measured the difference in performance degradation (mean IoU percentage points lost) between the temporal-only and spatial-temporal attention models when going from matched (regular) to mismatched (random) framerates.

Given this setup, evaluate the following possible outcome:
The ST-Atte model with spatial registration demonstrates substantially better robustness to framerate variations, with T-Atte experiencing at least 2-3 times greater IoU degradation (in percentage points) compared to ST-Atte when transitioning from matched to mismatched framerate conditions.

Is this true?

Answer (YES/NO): YES